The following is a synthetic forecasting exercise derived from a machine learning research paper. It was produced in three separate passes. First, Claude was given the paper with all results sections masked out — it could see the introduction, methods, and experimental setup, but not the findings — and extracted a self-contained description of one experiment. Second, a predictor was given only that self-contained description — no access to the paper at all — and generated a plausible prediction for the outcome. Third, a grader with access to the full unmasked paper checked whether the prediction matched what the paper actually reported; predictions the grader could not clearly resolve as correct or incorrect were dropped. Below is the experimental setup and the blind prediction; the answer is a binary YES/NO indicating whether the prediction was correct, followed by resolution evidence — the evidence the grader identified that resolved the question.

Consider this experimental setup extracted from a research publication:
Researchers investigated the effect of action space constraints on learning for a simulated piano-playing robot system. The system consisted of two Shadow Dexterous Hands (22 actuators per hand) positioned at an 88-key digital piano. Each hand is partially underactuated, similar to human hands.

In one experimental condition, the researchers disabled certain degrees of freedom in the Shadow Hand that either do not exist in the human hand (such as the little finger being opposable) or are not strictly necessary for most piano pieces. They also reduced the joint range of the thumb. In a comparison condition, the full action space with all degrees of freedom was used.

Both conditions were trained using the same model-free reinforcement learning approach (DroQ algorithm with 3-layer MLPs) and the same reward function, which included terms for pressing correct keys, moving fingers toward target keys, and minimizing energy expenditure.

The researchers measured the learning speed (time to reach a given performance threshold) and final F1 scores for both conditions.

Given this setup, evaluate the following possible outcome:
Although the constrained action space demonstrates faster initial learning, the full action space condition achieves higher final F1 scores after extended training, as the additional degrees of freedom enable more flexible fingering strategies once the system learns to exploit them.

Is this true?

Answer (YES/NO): NO